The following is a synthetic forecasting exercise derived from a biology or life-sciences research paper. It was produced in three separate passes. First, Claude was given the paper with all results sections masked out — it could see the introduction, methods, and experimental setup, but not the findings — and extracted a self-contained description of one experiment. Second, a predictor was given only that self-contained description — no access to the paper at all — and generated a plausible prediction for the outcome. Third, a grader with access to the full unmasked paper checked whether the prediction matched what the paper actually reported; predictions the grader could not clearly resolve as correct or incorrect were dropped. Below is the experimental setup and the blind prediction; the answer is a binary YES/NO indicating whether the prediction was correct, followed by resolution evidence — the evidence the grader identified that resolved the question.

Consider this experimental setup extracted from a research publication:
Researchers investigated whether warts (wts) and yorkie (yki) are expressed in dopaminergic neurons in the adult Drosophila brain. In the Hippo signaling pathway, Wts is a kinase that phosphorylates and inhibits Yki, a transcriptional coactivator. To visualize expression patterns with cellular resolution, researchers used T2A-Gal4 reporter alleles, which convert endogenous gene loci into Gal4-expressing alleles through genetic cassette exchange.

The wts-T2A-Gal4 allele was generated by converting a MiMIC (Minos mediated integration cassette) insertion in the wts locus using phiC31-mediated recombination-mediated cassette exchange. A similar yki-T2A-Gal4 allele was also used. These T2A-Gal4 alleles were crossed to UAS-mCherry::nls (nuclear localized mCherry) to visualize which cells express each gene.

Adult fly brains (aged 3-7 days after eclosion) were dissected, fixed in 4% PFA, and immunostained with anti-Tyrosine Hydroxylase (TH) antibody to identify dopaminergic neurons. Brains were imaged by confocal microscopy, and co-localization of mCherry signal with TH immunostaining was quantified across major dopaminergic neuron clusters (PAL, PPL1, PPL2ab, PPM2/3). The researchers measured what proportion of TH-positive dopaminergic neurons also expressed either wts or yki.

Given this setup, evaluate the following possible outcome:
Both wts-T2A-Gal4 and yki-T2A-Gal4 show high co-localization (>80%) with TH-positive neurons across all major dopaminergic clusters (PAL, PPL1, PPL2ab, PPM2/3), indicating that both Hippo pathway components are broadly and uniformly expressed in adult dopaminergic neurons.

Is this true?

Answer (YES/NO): NO